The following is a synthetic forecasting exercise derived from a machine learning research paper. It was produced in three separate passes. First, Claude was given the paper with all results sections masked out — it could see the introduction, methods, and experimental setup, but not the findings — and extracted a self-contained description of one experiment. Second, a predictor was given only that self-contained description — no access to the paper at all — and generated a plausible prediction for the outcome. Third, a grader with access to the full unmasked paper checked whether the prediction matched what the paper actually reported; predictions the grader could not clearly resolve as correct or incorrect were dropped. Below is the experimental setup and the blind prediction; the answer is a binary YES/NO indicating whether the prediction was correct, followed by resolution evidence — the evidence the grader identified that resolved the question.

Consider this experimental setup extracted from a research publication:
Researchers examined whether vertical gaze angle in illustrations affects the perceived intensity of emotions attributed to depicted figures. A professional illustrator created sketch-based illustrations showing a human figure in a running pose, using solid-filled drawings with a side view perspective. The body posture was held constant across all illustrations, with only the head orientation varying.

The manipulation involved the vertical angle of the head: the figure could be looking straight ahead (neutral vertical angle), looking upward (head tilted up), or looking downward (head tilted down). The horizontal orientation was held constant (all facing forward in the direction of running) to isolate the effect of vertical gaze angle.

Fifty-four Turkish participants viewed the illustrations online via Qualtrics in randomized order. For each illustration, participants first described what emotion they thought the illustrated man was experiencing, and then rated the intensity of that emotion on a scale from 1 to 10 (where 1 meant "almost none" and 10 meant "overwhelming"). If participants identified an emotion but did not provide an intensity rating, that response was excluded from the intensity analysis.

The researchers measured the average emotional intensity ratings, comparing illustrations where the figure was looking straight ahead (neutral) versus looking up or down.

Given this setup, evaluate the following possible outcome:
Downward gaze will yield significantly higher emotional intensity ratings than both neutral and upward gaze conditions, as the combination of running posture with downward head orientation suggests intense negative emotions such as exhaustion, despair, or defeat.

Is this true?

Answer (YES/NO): NO